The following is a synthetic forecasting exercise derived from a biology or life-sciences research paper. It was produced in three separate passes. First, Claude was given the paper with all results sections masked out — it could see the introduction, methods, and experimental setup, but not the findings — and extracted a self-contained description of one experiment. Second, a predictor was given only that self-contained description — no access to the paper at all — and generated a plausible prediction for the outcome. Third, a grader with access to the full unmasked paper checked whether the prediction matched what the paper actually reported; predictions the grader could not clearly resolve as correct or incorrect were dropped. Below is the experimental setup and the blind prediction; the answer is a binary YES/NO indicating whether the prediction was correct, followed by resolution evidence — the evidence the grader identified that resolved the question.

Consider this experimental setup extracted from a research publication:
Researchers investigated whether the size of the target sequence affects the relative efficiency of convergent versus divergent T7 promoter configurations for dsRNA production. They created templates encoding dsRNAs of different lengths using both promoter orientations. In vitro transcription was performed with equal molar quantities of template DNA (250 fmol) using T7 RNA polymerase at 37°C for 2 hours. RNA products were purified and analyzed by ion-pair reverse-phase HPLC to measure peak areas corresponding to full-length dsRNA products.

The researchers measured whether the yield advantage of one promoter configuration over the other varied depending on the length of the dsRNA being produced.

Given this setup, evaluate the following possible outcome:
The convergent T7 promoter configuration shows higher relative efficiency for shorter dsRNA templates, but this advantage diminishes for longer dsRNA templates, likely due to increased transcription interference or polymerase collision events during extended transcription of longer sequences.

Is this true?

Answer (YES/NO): NO